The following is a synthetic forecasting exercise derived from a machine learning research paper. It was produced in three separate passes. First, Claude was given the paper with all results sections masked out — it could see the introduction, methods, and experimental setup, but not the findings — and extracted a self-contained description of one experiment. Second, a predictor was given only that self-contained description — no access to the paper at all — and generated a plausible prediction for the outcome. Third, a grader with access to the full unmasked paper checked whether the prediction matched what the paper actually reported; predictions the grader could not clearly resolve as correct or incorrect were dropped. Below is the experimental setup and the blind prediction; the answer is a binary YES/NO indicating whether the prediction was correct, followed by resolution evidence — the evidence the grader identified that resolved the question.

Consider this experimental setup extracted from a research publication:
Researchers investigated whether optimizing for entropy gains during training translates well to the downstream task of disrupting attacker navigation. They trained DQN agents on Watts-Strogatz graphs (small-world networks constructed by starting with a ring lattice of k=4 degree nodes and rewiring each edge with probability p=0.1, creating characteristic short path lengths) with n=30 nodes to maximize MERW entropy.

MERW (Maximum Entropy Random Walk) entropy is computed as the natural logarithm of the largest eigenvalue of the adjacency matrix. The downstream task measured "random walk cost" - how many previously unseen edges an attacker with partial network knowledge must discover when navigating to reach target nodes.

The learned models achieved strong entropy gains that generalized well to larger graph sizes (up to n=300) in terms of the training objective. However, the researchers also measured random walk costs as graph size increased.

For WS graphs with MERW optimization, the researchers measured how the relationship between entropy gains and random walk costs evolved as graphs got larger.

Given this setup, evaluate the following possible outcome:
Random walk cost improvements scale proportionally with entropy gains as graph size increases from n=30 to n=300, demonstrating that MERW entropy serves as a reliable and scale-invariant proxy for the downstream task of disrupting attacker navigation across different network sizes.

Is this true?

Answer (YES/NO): NO